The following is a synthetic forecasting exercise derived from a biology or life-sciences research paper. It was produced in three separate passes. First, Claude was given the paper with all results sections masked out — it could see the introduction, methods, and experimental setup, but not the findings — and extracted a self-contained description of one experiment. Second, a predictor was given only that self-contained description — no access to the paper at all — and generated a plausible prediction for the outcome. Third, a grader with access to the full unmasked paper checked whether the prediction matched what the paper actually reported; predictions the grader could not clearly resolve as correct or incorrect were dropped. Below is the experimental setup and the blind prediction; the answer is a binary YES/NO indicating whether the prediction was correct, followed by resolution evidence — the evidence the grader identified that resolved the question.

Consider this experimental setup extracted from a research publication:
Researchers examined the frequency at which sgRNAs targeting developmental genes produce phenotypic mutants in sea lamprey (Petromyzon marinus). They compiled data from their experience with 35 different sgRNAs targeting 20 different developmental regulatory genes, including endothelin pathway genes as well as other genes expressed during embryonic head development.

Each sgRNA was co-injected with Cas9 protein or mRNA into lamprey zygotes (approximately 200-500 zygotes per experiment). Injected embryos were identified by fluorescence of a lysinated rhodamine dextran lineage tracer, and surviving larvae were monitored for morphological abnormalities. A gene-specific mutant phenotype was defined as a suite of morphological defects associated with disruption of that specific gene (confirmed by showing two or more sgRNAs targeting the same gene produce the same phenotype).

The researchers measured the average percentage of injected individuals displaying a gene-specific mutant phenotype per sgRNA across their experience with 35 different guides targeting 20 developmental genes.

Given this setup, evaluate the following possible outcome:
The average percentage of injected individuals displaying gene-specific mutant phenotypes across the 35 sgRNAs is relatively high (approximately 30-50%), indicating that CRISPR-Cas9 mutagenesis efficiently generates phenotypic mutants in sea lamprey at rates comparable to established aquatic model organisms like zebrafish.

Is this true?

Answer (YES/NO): YES